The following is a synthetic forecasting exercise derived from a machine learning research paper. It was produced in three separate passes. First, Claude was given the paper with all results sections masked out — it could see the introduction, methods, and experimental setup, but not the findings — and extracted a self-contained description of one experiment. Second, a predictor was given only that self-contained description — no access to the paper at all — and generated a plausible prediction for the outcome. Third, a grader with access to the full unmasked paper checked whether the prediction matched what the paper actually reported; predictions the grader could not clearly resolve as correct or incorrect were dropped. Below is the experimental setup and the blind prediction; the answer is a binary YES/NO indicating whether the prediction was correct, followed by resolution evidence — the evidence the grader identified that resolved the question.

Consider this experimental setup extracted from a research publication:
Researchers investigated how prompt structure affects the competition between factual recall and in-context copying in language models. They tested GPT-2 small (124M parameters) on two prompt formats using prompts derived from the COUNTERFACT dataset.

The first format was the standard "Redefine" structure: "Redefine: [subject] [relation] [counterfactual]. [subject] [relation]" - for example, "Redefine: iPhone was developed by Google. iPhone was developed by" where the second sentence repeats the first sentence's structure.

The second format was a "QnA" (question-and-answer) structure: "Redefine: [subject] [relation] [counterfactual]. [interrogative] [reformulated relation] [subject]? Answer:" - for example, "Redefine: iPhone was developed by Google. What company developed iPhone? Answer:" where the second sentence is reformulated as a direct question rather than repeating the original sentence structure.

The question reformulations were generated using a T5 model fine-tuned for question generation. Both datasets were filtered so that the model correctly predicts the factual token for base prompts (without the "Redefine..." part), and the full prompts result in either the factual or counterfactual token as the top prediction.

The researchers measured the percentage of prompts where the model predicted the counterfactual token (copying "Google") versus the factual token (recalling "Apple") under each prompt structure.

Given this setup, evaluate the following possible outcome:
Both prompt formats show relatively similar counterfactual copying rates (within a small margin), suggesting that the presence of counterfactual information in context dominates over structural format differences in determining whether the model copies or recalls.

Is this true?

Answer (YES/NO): NO